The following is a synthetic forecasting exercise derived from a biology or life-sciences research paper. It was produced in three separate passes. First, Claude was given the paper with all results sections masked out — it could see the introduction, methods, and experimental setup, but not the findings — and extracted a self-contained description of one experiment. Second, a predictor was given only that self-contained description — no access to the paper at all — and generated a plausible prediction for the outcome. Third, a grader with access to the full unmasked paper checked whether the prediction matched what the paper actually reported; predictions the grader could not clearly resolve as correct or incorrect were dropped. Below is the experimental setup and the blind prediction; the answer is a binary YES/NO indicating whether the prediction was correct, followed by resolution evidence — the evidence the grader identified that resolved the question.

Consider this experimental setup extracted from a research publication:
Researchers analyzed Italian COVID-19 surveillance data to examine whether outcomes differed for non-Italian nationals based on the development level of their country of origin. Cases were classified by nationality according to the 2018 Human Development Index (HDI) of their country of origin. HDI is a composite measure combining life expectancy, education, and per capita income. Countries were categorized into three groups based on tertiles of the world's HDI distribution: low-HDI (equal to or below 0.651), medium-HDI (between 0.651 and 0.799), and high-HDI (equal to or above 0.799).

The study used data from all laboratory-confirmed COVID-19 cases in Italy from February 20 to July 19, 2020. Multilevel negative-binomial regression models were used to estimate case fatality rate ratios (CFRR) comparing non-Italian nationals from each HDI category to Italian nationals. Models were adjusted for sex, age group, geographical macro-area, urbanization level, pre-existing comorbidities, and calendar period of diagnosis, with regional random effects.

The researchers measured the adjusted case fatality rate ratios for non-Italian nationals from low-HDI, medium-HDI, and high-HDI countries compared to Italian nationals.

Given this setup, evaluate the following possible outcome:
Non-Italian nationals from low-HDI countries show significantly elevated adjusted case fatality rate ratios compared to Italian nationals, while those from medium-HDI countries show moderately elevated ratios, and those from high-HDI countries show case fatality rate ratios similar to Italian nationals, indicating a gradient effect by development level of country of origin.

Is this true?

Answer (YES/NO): NO